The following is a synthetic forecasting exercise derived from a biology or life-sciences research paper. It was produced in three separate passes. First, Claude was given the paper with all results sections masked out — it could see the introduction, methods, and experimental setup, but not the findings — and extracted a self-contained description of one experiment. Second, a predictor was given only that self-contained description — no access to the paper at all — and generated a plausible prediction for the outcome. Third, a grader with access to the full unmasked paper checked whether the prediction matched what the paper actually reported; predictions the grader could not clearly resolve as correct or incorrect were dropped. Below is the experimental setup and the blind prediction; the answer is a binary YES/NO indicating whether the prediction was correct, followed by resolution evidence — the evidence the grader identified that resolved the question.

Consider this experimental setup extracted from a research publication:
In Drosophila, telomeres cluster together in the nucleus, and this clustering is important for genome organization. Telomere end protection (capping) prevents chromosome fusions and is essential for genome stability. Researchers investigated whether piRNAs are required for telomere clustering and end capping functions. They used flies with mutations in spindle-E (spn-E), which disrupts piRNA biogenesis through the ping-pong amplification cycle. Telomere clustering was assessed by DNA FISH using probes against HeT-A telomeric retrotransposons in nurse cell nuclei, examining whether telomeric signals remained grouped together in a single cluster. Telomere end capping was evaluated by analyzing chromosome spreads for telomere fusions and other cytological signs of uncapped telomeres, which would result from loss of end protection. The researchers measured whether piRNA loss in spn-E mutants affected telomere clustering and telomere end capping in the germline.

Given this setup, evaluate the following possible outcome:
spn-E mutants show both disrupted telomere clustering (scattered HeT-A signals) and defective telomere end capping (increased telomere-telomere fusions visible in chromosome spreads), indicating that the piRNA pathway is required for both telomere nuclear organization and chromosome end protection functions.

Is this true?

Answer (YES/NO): NO